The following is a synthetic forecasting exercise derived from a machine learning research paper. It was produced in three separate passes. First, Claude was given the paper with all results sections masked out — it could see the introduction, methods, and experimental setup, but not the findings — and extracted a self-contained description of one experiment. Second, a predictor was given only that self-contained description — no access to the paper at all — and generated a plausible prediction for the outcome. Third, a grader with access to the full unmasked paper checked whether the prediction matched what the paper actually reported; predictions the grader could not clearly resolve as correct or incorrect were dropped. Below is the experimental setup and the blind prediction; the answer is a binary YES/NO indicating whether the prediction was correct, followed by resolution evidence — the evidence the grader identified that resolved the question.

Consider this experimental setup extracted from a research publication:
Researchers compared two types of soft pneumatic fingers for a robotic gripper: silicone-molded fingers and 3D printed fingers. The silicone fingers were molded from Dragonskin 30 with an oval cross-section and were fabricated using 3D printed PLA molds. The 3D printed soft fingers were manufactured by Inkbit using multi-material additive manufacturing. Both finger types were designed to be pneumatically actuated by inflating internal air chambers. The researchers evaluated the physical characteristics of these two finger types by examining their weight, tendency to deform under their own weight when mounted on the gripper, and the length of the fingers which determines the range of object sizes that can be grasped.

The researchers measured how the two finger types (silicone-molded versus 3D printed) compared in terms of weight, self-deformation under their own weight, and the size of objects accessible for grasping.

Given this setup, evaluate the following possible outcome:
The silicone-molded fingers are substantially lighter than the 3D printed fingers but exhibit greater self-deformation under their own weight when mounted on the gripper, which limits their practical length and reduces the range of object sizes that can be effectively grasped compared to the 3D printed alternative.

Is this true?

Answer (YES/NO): NO